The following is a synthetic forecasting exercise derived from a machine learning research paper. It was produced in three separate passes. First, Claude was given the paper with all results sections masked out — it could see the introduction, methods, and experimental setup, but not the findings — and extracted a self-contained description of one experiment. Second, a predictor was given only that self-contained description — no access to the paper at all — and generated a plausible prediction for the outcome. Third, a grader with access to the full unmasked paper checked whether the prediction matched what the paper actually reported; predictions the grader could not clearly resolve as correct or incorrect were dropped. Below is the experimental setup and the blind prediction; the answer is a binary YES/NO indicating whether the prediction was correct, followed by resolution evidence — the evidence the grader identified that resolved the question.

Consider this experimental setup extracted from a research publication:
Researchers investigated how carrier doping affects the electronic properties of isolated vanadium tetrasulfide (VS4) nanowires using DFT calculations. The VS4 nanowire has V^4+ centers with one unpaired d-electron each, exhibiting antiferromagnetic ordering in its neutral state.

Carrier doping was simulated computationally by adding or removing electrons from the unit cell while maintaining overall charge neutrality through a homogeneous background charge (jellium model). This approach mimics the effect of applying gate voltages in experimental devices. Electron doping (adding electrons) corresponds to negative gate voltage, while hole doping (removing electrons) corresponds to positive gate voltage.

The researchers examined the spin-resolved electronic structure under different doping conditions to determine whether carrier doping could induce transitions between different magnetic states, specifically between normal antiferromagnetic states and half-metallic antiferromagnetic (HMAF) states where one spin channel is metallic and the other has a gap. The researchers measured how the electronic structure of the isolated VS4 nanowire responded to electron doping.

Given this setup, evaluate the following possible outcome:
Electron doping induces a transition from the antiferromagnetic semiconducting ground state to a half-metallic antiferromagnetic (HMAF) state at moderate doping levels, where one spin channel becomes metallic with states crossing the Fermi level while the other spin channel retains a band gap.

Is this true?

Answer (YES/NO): YES